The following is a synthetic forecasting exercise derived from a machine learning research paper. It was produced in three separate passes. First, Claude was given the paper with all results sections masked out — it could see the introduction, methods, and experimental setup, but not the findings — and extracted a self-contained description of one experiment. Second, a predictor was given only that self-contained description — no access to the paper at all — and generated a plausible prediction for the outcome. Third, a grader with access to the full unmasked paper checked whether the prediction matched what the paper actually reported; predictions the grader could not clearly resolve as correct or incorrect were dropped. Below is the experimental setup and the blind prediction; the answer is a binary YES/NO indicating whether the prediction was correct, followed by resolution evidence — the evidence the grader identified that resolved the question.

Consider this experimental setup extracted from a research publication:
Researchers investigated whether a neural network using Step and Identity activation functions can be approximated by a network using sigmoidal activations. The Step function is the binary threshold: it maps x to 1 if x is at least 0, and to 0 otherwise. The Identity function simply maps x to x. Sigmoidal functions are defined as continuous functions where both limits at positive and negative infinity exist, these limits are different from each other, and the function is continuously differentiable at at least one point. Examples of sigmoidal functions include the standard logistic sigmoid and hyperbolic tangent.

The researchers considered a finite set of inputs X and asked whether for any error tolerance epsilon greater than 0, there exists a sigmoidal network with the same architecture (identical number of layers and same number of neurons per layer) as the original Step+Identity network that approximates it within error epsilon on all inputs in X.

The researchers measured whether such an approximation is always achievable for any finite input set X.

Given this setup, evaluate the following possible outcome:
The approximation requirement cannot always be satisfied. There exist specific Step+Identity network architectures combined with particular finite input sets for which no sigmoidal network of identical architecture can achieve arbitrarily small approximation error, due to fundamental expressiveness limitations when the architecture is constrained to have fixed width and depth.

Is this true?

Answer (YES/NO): NO